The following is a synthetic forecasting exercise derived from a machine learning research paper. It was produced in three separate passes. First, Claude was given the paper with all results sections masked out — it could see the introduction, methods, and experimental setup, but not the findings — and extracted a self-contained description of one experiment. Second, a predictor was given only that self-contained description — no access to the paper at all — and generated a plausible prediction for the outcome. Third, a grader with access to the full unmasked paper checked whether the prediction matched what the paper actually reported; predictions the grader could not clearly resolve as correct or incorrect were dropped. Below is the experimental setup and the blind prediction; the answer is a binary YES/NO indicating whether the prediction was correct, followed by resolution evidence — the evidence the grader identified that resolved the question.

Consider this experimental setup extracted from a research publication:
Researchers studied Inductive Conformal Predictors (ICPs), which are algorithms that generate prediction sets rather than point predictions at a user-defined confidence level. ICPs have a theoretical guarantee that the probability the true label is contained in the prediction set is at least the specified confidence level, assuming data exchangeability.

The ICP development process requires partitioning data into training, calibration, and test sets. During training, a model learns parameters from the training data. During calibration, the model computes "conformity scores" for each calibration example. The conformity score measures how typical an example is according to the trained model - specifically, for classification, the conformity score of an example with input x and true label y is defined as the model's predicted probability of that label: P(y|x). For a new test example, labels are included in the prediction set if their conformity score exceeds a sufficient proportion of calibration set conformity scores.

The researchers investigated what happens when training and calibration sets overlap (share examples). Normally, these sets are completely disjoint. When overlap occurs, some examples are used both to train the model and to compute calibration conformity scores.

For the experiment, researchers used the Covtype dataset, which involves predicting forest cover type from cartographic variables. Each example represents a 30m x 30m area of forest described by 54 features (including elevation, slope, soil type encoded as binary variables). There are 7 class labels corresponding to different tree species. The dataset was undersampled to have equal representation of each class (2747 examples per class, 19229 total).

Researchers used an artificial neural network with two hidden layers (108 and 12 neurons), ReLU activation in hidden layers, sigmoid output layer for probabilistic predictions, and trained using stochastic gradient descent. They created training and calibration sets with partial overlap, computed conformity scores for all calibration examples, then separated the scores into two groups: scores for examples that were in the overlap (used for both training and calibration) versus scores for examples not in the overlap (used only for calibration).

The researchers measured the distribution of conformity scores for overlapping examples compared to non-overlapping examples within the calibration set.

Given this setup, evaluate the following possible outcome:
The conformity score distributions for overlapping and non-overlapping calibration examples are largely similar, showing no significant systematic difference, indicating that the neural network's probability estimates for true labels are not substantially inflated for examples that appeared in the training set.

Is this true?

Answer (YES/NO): NO